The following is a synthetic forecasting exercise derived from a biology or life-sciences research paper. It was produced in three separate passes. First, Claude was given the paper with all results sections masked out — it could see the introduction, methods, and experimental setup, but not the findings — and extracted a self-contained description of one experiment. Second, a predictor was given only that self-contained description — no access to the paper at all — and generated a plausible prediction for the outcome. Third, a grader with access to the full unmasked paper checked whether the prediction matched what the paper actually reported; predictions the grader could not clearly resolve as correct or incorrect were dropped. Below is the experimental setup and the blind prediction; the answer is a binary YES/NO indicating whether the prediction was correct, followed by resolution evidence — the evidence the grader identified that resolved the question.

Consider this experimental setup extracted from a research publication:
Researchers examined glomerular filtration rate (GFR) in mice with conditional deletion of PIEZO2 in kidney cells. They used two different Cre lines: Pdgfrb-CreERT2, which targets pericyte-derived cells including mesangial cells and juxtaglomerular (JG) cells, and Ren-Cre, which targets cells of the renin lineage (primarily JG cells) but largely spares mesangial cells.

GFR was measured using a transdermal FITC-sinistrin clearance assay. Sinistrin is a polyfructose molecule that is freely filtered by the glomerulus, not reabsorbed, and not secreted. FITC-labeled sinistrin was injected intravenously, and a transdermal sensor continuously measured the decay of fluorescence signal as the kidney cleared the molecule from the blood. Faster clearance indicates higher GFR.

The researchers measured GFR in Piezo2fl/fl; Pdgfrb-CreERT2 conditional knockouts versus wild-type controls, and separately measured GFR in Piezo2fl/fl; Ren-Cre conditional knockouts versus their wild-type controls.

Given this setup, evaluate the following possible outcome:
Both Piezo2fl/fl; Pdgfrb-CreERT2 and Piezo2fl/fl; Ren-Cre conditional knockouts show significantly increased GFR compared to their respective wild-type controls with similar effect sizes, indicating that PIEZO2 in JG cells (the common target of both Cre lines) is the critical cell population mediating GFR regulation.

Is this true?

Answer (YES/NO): YES